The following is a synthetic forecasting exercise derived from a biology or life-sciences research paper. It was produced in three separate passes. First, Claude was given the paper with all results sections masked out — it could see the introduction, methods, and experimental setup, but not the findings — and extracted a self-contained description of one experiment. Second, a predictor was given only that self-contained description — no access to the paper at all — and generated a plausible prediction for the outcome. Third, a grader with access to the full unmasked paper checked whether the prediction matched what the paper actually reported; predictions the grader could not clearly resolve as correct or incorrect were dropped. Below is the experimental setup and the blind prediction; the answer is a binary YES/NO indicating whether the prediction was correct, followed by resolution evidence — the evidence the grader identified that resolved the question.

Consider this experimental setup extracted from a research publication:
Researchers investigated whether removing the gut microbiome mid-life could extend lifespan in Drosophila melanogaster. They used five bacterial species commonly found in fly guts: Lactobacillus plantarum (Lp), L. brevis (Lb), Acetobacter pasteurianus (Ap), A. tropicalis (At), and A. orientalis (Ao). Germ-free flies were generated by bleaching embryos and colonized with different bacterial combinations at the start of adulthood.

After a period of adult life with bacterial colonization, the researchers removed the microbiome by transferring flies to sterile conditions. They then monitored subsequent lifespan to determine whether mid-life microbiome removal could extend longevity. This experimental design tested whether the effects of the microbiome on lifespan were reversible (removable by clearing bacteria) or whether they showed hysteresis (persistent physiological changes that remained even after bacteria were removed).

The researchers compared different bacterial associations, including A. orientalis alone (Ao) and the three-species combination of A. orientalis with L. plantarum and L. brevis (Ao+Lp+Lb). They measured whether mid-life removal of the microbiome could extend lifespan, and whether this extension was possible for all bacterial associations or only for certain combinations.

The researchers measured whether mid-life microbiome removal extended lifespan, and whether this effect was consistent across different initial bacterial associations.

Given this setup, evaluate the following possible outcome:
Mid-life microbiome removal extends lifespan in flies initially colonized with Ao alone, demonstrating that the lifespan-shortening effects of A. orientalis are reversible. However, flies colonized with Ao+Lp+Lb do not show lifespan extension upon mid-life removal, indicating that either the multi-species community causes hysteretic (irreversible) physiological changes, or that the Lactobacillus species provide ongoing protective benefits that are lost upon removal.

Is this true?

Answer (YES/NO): NO